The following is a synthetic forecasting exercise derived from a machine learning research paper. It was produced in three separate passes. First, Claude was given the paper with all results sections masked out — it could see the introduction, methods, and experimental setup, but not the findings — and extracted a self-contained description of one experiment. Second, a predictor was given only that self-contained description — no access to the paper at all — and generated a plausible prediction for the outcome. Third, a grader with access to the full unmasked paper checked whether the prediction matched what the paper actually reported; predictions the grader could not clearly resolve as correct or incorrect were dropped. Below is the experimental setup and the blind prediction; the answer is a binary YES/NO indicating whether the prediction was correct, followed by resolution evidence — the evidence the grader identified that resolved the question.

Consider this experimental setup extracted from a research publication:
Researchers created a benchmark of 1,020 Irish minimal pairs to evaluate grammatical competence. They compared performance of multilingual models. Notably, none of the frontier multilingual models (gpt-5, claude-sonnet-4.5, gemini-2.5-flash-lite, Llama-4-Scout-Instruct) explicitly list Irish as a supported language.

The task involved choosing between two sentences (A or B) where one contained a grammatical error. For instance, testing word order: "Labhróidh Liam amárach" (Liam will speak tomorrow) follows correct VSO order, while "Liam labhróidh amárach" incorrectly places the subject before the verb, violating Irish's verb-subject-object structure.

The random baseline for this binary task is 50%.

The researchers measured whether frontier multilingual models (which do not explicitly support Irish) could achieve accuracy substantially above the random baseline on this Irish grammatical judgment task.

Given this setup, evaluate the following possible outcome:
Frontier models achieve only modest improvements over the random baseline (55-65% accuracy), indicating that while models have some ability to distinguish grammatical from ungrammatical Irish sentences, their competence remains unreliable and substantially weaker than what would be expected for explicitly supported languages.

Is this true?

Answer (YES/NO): NO